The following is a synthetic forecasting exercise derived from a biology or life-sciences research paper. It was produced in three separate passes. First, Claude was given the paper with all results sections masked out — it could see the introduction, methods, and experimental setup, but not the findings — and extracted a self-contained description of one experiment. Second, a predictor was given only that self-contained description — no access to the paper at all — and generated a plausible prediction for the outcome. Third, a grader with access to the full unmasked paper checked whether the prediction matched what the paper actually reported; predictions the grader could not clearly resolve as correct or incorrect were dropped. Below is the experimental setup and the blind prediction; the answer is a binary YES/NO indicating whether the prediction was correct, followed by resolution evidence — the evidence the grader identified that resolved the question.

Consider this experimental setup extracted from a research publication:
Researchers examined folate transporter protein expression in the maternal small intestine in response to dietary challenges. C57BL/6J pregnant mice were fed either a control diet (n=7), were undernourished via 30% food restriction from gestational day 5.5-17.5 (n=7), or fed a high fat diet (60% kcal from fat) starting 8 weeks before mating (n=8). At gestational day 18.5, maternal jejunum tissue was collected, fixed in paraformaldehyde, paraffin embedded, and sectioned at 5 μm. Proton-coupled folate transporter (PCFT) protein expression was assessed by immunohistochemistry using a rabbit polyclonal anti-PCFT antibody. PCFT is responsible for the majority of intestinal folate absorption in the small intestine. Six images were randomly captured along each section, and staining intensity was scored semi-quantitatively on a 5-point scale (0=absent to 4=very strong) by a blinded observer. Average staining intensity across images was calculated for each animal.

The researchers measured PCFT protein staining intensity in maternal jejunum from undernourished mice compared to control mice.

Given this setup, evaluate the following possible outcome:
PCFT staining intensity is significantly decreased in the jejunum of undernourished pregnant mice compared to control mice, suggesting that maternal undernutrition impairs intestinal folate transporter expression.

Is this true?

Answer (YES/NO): NO